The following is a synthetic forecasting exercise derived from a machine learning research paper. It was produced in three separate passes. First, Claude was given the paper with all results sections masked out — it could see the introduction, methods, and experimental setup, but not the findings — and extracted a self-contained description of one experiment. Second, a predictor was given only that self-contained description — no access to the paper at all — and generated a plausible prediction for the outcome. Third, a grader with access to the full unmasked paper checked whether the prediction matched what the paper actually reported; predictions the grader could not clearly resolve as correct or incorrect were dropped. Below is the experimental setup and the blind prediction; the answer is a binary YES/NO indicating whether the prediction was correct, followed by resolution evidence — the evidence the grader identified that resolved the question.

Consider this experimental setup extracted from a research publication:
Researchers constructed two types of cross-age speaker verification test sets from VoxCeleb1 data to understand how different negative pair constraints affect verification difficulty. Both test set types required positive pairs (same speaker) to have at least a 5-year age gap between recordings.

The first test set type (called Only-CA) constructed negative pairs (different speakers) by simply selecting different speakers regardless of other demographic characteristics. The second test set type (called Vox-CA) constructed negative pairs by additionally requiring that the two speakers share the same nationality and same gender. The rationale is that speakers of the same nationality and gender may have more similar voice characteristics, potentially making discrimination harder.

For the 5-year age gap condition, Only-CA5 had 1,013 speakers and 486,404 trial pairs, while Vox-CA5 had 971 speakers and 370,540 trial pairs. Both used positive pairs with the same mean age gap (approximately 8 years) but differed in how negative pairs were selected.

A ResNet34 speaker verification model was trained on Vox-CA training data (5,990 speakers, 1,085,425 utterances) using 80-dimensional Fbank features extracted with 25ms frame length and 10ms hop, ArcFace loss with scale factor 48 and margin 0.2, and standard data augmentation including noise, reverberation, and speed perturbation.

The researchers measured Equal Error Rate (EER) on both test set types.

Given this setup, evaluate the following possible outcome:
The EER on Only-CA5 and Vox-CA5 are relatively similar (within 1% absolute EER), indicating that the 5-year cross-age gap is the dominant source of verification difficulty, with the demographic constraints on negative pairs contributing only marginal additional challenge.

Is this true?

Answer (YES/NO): NO